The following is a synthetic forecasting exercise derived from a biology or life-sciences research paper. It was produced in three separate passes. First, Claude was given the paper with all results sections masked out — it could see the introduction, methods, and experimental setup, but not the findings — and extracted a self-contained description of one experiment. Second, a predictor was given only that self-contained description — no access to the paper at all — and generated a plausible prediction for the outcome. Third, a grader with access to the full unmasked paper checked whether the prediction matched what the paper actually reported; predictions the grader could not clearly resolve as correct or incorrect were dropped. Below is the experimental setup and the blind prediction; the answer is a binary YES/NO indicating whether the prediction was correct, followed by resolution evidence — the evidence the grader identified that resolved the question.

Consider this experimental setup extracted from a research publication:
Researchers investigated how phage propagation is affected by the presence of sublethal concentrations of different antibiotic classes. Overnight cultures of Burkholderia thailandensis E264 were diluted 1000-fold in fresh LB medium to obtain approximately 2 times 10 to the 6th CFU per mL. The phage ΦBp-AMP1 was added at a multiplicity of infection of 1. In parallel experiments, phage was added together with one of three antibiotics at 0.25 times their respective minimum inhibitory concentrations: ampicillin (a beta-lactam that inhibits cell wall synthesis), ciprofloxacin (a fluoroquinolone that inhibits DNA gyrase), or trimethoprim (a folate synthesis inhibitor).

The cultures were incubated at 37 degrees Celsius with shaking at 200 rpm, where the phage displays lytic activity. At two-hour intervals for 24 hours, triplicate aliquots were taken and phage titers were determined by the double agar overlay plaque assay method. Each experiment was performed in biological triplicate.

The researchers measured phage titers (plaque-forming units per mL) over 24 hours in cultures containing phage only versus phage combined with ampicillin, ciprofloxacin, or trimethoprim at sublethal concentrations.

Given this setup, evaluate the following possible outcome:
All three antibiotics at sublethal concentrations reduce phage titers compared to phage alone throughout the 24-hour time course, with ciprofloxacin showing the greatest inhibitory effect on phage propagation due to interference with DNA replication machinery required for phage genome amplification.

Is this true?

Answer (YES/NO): NO